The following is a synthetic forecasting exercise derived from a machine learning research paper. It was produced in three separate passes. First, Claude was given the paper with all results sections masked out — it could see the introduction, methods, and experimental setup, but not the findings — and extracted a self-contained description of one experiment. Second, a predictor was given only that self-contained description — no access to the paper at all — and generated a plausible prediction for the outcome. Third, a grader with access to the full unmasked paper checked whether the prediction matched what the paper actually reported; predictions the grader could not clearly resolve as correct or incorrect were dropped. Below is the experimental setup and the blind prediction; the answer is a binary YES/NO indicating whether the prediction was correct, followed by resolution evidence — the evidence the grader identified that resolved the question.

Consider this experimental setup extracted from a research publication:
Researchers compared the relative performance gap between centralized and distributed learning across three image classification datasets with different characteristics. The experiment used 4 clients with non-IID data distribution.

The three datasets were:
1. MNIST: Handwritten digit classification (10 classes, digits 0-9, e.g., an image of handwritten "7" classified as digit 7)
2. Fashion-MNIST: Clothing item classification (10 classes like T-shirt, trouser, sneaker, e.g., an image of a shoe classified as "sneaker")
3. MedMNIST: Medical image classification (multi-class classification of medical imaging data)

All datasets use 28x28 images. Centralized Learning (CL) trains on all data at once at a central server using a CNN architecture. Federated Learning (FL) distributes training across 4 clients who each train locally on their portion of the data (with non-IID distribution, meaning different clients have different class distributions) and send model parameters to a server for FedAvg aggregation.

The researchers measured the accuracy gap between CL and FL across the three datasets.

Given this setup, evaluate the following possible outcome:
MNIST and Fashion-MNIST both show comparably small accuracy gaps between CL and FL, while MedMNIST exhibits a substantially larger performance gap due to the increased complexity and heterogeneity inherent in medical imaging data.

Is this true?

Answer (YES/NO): NO